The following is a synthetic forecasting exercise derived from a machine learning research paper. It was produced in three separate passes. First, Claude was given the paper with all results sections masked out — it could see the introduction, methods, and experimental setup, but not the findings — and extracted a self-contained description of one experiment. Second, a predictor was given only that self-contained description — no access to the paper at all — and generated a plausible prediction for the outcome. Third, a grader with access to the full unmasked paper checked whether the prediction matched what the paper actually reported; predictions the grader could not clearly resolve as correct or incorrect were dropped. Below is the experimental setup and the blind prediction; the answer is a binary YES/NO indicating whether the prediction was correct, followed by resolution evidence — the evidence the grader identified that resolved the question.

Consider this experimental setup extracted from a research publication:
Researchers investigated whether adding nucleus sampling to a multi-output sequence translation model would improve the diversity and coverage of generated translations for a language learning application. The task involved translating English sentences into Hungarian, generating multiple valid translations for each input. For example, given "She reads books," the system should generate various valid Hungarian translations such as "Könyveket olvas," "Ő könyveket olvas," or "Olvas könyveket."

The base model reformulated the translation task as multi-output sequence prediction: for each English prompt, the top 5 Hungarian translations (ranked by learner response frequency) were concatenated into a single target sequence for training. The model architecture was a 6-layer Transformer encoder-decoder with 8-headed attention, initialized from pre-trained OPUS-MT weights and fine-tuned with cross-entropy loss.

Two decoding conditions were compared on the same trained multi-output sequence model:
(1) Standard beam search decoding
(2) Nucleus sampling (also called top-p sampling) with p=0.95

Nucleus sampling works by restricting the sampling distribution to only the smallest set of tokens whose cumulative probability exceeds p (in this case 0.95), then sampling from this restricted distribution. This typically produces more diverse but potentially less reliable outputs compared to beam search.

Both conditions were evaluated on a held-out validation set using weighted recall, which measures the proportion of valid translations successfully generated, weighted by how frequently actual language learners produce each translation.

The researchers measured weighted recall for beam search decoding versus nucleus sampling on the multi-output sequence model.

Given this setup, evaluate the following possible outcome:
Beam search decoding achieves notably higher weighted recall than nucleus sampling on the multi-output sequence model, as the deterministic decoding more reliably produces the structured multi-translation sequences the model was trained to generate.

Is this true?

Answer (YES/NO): NO